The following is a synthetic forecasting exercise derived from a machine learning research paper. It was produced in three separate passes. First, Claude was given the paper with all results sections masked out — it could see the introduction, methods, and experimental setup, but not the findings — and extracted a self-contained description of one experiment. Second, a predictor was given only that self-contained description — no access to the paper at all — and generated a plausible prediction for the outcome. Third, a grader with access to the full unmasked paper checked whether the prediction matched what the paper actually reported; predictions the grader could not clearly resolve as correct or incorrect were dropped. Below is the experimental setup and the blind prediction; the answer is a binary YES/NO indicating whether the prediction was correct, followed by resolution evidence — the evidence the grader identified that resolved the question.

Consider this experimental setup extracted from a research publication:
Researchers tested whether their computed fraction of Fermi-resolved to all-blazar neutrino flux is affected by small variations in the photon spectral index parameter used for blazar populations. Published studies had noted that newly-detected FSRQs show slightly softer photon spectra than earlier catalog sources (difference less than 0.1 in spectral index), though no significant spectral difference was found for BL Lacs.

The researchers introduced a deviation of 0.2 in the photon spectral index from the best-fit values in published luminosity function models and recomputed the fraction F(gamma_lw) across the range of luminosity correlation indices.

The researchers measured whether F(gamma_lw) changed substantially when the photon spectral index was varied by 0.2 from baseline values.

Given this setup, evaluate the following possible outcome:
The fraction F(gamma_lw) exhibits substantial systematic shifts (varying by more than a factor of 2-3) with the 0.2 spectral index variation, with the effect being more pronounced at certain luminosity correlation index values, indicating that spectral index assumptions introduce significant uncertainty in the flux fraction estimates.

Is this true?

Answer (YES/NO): NO